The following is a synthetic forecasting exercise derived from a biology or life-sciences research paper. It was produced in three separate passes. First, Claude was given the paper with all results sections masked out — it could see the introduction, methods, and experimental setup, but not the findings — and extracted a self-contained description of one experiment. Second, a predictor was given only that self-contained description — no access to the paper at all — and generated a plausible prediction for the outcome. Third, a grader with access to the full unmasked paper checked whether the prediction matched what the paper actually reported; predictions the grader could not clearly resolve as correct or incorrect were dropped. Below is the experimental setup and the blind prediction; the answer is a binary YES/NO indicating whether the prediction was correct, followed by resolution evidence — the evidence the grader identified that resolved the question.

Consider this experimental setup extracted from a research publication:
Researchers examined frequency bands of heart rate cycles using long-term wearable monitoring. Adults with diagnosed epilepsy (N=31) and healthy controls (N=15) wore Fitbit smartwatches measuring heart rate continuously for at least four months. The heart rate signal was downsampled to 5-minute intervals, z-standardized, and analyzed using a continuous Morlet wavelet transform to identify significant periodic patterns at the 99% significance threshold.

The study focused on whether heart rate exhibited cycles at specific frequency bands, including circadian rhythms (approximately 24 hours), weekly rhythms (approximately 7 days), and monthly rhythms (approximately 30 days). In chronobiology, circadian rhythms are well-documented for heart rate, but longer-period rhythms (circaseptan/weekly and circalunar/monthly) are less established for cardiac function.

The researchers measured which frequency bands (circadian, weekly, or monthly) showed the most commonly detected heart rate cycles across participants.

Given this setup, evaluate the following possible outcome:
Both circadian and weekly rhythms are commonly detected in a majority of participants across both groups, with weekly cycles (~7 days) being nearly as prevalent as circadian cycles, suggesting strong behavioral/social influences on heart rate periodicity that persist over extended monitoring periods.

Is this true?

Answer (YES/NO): NO